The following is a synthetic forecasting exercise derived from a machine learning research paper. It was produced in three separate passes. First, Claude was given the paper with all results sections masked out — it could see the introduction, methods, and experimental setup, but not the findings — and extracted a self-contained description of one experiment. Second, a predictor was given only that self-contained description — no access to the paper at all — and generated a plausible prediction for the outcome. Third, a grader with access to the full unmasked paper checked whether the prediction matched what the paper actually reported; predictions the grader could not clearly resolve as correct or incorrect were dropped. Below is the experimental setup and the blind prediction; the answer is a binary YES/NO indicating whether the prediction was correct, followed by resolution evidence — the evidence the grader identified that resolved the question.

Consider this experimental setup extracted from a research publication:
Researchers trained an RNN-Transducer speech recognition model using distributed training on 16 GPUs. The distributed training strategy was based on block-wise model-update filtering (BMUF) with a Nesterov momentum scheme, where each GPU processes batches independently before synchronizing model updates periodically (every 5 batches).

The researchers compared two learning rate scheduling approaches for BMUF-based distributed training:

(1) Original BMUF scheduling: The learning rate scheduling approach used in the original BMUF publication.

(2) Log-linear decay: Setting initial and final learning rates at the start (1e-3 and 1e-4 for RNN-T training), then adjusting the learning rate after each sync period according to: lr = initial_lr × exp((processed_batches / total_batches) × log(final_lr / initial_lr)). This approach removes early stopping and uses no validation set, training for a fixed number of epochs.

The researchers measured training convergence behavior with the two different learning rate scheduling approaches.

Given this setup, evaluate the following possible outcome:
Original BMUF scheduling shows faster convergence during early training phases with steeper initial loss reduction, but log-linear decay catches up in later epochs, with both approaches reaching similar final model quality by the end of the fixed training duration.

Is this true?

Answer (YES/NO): NO